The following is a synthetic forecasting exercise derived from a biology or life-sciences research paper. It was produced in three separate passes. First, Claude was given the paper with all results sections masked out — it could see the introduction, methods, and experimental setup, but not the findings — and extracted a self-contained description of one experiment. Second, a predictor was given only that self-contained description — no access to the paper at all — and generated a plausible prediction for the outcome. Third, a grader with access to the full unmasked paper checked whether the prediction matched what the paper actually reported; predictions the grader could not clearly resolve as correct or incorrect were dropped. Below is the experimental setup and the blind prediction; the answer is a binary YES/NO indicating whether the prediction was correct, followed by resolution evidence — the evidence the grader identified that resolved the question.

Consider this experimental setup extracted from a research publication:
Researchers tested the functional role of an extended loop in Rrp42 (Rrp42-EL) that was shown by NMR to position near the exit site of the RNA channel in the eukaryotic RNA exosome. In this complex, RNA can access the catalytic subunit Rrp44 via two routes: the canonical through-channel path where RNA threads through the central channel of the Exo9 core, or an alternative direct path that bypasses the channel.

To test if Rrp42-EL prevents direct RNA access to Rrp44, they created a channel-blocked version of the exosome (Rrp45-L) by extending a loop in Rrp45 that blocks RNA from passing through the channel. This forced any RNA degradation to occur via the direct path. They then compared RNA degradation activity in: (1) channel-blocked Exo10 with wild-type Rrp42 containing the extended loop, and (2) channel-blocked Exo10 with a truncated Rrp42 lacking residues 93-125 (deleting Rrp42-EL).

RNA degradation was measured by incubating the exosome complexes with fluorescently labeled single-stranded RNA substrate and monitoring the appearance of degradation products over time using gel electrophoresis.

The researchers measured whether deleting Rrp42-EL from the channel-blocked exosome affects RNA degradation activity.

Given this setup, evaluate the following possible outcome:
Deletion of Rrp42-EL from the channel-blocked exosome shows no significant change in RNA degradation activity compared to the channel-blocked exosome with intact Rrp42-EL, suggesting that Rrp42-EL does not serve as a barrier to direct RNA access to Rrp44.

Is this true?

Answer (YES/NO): NO